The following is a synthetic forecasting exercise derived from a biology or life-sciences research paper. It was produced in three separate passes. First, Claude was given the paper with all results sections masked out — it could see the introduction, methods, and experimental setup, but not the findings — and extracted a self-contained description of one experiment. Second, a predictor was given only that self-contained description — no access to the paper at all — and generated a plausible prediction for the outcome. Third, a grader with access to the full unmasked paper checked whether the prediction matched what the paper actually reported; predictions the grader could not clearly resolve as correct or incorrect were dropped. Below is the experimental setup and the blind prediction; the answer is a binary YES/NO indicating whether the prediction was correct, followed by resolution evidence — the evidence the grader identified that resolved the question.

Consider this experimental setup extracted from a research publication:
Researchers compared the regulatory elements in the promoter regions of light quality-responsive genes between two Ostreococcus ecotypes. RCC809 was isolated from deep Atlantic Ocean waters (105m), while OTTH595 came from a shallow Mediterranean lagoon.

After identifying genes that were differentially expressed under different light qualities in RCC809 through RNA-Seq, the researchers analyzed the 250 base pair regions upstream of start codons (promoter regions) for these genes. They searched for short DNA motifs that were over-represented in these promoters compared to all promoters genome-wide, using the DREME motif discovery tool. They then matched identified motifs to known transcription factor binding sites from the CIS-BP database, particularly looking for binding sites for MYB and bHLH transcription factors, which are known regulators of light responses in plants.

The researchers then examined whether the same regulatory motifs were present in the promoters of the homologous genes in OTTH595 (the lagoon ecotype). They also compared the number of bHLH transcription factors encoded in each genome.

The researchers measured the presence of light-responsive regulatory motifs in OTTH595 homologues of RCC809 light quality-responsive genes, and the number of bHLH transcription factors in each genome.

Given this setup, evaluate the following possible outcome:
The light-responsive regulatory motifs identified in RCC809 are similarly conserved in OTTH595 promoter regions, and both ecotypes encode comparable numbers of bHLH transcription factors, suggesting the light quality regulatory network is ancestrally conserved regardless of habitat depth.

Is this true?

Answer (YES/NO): NO